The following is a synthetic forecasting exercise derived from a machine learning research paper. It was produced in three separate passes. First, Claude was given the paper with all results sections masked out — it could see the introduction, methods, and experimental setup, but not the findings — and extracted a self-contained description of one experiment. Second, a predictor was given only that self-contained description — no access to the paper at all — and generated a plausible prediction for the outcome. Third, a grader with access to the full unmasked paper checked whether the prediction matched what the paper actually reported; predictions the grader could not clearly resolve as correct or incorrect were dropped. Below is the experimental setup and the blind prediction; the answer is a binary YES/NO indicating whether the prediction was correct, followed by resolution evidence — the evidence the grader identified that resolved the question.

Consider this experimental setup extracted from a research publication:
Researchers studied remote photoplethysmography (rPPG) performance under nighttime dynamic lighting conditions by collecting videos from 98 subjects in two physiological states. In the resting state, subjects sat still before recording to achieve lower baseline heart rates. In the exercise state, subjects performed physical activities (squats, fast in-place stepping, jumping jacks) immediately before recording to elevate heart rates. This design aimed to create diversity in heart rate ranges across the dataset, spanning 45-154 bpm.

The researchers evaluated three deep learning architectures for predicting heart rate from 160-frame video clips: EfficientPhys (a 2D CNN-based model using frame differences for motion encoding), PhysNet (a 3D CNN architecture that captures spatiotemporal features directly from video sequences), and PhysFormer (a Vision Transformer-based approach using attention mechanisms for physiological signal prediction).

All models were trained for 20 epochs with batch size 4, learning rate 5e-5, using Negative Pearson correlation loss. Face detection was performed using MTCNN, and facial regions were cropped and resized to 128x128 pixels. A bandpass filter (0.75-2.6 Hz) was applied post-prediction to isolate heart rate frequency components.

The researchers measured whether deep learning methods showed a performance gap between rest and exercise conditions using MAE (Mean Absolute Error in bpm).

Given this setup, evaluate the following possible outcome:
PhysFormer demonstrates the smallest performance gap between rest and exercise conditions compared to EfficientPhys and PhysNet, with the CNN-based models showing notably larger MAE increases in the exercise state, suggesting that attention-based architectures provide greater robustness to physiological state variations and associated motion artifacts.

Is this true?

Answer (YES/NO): YES